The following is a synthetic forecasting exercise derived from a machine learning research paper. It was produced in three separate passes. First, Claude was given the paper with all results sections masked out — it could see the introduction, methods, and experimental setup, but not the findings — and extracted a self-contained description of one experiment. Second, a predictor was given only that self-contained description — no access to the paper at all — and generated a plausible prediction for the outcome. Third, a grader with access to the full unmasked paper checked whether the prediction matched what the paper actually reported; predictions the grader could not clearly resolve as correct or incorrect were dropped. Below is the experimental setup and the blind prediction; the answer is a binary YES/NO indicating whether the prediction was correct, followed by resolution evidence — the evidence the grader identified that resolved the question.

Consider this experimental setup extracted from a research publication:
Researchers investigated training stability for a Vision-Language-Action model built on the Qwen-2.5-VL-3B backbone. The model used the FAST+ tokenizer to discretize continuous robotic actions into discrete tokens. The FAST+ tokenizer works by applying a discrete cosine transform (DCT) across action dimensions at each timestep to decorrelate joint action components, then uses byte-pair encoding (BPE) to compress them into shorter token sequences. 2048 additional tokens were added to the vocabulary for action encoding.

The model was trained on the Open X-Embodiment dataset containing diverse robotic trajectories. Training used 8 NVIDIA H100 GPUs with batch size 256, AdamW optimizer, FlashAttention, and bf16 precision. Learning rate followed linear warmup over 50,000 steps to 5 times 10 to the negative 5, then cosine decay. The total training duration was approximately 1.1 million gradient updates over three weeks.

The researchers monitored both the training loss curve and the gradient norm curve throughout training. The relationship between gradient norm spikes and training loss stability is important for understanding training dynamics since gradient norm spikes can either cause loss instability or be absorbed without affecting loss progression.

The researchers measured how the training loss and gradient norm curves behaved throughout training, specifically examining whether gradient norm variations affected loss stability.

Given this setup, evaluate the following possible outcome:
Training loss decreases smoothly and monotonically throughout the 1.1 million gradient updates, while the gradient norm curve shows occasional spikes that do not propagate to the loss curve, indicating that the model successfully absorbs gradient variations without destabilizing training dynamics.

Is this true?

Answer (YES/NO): NO